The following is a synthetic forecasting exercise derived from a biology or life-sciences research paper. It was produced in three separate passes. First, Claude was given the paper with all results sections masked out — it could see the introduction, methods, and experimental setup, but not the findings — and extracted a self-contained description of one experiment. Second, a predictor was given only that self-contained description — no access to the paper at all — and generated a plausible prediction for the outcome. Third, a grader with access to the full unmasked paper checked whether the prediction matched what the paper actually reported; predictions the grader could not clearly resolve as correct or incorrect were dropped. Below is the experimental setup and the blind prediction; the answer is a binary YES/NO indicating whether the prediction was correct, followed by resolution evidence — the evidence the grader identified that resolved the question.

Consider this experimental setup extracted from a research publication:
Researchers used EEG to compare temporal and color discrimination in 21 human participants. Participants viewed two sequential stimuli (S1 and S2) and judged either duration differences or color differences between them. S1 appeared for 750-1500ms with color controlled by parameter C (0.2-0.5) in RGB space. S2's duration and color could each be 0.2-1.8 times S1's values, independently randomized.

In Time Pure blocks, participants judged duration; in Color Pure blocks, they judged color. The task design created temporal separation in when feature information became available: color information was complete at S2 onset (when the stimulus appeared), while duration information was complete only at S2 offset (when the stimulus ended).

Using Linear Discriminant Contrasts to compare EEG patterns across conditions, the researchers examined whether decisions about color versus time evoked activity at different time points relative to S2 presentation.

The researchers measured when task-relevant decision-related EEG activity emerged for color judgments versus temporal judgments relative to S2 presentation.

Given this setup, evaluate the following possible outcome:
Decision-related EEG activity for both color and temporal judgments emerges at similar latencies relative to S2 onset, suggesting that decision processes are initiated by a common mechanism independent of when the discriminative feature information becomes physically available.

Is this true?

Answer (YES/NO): NO